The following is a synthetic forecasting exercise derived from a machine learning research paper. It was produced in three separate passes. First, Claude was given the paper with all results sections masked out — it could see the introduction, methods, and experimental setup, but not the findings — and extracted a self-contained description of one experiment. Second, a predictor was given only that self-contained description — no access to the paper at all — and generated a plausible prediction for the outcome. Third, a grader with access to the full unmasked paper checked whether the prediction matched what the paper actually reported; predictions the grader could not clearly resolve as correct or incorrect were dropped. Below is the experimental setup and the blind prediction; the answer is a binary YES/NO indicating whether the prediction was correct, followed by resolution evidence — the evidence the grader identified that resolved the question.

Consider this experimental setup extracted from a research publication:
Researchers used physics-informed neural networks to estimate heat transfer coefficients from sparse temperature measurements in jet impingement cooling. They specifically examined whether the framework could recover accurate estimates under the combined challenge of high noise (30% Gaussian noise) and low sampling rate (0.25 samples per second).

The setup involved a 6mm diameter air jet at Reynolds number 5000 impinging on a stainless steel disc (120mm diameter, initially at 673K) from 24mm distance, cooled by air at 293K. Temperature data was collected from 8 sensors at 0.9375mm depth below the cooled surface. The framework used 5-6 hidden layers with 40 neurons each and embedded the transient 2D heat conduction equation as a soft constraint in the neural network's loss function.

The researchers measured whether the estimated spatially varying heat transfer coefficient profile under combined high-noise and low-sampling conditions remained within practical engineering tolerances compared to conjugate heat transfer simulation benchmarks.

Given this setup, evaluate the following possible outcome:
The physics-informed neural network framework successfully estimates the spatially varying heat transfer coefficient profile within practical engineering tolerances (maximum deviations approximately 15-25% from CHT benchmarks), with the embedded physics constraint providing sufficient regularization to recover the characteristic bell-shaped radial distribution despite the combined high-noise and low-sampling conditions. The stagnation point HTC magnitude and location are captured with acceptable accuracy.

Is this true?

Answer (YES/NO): NO